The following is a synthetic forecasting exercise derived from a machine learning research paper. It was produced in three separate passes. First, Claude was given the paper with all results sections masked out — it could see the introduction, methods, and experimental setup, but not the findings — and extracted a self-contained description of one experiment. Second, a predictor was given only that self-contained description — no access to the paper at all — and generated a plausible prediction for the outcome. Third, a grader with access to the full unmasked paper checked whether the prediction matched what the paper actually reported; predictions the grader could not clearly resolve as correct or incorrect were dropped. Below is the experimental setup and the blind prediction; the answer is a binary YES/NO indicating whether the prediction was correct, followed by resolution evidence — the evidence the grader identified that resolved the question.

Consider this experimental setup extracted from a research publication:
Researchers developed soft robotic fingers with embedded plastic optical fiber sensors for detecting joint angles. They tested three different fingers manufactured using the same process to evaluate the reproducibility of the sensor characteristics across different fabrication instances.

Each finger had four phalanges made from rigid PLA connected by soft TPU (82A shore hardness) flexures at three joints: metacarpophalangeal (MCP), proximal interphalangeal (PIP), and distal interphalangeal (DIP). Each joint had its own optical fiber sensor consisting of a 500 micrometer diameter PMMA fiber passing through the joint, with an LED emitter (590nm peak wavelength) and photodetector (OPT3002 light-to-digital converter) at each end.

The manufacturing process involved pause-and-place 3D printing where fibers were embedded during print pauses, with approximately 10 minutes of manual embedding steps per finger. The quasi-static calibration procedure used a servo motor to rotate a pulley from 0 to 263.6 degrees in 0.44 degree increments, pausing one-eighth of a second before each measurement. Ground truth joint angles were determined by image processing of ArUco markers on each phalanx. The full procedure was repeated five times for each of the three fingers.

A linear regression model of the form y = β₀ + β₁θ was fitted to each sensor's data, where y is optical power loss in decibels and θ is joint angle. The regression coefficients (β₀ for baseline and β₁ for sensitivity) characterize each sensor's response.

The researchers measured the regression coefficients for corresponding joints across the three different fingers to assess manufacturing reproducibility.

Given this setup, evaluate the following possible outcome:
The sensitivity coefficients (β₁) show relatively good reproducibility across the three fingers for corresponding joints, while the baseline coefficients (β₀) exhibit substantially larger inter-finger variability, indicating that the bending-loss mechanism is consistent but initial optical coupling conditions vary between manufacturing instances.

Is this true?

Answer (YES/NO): NO